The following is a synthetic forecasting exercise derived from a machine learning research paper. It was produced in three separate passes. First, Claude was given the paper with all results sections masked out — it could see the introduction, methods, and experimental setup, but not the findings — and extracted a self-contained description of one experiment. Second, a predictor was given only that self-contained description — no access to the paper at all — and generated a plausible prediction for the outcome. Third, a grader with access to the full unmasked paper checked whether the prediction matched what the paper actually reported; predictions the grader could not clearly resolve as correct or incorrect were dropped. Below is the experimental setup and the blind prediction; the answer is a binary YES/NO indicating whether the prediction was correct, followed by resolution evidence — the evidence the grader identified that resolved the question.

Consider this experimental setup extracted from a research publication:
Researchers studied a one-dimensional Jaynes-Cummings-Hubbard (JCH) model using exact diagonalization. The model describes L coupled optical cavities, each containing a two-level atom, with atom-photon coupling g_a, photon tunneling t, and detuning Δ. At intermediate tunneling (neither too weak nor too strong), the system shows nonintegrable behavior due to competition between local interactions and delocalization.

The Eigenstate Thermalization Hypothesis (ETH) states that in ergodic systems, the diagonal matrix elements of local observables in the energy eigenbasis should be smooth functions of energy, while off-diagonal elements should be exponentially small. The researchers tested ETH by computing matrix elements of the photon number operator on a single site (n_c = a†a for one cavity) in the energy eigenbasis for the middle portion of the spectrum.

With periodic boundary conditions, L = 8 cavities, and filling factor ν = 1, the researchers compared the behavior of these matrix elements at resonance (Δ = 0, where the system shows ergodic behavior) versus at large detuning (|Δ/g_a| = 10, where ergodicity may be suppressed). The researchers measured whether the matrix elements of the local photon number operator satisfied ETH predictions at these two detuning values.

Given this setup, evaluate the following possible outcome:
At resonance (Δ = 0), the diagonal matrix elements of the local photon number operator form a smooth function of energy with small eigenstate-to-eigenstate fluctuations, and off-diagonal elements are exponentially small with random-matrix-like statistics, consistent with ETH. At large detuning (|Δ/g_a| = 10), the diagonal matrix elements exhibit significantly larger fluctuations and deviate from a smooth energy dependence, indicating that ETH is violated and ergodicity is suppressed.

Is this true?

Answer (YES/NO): YES